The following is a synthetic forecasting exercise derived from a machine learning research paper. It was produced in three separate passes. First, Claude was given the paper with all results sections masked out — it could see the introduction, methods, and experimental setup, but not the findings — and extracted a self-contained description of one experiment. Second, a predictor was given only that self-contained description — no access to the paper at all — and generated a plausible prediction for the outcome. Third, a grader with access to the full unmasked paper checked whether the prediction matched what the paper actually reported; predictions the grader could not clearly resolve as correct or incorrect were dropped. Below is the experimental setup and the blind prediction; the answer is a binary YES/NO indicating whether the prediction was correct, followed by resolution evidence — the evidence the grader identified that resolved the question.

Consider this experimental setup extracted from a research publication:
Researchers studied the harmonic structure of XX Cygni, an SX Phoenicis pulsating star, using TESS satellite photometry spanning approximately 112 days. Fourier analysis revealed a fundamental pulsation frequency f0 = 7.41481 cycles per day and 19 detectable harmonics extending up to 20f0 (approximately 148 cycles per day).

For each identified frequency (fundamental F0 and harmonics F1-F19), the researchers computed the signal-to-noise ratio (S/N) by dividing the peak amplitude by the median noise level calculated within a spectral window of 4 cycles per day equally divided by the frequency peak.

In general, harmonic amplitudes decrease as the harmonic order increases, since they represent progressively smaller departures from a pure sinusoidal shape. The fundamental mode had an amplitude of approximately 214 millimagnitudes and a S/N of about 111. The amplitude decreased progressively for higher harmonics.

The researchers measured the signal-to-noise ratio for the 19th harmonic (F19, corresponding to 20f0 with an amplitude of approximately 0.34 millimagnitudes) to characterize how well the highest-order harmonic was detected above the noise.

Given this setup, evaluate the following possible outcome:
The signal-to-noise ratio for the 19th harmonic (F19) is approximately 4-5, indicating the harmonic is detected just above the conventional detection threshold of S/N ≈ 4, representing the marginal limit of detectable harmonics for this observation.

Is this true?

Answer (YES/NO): NO